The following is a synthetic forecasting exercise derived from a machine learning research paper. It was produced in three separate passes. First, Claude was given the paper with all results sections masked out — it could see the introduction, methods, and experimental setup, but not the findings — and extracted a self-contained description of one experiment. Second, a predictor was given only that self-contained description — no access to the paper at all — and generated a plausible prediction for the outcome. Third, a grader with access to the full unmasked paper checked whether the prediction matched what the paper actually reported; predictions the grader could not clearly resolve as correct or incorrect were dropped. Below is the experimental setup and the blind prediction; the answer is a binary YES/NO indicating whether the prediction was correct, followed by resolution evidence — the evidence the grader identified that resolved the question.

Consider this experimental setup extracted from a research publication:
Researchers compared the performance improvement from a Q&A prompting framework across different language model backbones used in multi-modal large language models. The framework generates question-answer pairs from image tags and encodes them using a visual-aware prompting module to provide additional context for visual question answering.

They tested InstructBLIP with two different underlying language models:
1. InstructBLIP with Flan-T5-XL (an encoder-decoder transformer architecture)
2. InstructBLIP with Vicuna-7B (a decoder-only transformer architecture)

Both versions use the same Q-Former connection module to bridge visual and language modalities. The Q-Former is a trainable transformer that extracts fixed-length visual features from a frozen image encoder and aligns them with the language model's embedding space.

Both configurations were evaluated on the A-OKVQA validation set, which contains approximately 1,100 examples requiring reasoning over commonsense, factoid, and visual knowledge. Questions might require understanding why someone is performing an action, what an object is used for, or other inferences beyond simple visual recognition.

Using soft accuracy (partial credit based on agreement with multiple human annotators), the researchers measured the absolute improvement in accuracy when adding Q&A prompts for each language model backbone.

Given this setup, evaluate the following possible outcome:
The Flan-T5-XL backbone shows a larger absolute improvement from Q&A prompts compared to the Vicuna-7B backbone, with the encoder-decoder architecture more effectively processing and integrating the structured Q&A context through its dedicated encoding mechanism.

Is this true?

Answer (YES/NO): YES